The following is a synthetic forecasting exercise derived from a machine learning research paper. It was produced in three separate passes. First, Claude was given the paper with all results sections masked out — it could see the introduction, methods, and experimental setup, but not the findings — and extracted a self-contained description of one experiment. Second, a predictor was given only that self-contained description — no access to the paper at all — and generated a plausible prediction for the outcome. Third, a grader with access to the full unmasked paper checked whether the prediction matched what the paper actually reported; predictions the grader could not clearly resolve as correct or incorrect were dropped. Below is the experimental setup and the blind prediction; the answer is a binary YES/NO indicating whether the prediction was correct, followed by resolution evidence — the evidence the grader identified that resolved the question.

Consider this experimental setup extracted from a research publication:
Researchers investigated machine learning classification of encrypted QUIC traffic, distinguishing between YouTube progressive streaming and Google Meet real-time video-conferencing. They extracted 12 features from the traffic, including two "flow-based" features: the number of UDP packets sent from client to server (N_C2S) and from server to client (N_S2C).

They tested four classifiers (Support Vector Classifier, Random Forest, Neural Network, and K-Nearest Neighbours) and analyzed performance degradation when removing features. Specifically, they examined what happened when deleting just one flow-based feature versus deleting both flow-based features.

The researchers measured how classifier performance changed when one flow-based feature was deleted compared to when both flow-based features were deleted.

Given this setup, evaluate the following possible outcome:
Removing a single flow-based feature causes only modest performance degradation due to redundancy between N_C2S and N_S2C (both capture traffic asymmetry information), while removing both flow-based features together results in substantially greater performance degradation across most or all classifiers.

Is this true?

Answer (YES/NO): YES